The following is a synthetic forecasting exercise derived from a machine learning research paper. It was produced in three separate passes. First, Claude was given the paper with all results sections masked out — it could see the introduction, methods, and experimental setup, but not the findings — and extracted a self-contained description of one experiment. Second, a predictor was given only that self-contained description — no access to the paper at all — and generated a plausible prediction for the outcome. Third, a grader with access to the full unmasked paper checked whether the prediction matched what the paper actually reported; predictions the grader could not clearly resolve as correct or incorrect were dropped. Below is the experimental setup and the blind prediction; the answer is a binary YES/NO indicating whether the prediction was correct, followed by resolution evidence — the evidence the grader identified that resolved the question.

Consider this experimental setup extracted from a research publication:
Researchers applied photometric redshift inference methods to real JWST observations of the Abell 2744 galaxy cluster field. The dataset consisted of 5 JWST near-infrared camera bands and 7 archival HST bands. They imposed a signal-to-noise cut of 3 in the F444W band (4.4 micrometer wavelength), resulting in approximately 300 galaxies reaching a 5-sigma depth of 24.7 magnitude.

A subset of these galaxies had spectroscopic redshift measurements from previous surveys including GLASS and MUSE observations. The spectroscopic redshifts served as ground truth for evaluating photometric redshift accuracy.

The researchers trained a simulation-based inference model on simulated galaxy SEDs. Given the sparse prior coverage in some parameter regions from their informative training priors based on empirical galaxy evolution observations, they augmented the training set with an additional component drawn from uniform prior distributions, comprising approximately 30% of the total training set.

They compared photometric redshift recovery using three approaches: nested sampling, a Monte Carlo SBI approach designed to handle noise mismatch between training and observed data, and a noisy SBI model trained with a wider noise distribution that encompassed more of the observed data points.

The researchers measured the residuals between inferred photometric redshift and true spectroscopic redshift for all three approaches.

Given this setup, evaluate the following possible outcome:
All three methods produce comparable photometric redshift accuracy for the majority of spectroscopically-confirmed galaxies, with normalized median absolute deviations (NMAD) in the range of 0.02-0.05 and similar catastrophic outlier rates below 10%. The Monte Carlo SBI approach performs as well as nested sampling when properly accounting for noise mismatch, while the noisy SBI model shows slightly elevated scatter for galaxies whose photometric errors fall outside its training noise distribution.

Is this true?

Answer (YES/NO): NO